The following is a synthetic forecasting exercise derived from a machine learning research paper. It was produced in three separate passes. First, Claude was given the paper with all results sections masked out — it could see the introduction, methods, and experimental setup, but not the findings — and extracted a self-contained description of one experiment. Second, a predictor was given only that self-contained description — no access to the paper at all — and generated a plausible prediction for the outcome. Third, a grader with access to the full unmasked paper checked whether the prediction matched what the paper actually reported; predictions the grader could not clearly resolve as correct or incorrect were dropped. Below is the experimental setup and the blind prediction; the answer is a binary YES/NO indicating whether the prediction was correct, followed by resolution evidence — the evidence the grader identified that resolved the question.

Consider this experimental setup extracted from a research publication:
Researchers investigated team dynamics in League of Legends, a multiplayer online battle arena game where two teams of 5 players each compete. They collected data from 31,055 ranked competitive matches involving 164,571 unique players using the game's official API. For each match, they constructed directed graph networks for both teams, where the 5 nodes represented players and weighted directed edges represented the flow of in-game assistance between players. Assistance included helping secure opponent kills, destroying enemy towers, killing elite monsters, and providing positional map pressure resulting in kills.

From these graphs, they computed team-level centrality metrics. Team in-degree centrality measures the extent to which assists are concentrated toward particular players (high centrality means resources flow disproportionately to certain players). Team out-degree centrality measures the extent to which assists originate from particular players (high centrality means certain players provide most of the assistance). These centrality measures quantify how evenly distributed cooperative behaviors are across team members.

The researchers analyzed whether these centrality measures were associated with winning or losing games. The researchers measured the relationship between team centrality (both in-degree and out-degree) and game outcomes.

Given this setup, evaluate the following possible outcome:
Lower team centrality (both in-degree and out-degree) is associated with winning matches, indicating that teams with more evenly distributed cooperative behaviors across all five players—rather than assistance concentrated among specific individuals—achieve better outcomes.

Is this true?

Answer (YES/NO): YES